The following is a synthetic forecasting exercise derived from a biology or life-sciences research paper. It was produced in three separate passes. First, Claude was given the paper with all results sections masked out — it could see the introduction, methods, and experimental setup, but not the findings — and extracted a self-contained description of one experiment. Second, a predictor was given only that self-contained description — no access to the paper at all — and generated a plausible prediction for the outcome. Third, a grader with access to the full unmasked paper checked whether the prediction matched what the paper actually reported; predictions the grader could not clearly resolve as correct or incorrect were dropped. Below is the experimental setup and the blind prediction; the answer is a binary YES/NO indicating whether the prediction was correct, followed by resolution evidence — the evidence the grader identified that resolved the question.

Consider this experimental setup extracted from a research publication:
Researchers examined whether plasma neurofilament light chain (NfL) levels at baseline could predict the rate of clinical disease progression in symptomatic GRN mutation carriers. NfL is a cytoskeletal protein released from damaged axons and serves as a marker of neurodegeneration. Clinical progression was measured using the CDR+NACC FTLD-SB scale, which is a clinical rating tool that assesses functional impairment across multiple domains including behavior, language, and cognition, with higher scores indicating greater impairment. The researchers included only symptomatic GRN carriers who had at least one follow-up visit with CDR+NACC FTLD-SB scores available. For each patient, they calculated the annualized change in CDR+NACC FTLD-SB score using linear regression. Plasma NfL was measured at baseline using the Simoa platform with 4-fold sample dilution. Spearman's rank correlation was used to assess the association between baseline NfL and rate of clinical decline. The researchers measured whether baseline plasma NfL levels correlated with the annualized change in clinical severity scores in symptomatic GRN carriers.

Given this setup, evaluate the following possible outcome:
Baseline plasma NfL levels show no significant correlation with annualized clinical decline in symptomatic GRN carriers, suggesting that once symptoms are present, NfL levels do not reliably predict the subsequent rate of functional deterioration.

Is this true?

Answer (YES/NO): NO